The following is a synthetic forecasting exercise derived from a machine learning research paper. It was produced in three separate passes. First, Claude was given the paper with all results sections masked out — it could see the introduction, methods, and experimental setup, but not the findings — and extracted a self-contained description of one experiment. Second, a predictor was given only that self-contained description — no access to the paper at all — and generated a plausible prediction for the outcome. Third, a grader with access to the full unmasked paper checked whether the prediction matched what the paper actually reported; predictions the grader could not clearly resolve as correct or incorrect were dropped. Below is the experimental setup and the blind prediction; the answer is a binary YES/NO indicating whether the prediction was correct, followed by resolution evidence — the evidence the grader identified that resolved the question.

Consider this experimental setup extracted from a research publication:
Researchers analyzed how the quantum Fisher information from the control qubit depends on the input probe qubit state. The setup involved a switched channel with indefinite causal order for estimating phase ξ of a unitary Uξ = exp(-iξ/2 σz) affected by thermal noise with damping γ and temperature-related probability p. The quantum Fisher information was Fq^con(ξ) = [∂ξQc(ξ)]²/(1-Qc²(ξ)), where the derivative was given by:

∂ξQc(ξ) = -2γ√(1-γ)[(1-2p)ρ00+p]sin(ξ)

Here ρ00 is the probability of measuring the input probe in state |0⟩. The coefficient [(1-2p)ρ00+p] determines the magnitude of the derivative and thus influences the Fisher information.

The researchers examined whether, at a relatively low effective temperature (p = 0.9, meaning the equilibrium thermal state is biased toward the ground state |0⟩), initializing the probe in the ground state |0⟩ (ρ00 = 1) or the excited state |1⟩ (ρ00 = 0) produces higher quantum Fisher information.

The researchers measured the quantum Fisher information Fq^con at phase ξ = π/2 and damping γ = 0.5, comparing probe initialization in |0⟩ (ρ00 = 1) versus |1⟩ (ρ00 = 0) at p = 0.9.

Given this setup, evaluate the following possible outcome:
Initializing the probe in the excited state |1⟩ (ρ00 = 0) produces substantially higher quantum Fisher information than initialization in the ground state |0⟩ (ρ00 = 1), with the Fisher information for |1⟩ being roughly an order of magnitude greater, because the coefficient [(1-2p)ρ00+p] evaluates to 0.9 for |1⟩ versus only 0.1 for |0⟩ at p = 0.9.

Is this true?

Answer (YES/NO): YES